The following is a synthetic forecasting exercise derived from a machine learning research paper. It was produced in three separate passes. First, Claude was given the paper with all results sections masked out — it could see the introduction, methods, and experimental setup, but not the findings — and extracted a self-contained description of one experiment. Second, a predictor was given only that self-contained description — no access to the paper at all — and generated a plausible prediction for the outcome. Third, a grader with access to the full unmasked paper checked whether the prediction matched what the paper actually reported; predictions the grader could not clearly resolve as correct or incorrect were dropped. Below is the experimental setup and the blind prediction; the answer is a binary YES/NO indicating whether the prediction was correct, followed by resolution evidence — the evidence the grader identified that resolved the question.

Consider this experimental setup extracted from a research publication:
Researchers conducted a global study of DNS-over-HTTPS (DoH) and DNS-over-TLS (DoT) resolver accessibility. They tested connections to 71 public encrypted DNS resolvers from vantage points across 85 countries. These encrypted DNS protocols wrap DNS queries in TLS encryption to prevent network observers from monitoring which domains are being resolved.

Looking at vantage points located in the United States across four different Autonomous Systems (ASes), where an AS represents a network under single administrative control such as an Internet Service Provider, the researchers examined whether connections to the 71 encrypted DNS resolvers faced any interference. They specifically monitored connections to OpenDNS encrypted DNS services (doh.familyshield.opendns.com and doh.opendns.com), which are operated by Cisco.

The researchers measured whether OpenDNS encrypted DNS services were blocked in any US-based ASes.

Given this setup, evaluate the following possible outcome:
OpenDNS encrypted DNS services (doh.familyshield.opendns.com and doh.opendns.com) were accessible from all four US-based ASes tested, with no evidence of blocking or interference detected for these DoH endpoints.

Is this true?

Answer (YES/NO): NO